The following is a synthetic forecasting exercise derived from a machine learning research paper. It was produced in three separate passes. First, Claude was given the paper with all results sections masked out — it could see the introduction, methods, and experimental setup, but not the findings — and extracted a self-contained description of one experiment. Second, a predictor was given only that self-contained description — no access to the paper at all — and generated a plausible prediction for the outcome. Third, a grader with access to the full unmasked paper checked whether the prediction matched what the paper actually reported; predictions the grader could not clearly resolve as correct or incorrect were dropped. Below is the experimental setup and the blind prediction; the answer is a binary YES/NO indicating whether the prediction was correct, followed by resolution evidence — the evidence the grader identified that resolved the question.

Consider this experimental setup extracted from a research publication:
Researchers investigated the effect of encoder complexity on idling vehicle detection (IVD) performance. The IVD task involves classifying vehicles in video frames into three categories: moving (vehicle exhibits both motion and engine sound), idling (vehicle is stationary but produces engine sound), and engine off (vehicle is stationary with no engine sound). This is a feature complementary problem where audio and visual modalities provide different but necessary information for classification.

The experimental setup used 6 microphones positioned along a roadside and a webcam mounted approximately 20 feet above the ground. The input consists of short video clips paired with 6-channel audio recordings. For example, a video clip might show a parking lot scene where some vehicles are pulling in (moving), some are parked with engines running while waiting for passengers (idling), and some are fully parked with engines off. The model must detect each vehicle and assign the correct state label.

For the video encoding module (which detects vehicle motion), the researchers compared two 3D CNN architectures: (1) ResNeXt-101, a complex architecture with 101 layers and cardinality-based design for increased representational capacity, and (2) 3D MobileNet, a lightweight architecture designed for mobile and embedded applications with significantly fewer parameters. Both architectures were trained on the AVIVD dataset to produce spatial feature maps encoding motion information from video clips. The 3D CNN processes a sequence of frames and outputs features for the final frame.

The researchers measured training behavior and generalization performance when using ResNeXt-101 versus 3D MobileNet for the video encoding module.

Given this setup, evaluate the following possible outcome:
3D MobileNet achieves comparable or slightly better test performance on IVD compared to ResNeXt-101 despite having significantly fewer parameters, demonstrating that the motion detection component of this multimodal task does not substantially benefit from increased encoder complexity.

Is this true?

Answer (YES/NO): YES